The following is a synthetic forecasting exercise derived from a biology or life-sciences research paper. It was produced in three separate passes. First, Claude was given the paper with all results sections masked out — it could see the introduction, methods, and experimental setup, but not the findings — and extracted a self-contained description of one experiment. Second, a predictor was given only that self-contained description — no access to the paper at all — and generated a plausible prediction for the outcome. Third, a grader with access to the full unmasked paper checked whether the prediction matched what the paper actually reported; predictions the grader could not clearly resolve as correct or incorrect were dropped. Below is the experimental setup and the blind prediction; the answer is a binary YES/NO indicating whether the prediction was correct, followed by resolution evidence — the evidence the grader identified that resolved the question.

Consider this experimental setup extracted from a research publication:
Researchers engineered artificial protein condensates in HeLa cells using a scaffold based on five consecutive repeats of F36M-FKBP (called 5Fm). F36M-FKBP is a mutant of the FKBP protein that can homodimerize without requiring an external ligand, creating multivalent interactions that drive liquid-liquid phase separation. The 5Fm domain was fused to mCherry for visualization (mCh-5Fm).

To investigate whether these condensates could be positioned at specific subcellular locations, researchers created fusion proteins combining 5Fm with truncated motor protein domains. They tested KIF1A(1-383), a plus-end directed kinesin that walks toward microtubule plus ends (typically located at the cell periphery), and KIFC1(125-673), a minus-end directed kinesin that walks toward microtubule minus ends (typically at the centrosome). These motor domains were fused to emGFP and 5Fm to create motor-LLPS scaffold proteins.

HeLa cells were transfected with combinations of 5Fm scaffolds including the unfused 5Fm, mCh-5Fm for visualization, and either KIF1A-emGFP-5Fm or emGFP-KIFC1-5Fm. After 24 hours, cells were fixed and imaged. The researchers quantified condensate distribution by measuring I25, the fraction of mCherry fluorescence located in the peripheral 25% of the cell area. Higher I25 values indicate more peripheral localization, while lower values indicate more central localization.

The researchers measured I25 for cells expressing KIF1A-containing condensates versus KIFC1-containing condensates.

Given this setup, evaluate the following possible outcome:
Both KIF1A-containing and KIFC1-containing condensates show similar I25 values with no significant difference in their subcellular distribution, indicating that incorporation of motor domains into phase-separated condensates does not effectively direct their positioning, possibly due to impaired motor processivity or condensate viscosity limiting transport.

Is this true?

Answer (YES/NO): NO